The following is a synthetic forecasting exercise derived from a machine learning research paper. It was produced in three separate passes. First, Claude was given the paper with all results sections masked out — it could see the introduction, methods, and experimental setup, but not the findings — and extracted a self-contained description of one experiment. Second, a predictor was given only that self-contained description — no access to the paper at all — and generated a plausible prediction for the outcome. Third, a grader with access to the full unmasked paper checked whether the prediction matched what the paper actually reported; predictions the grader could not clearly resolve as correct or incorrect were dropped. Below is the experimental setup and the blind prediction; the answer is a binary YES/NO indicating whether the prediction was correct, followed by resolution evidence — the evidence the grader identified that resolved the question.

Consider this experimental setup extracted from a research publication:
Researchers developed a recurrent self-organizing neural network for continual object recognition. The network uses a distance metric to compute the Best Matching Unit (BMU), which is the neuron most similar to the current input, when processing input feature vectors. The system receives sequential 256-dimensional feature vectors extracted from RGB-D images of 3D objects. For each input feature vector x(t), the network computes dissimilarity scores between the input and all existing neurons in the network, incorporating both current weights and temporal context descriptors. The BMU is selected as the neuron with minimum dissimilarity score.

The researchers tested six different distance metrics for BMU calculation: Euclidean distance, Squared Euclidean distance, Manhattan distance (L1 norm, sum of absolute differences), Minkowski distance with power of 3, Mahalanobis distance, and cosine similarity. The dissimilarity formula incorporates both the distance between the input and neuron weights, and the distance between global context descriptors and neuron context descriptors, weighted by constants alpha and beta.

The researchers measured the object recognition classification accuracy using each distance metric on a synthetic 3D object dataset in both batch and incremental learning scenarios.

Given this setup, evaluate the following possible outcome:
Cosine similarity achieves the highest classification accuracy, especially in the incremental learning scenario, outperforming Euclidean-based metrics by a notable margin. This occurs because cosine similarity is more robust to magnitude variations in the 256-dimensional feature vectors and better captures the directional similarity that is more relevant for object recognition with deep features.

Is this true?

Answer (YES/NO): NO